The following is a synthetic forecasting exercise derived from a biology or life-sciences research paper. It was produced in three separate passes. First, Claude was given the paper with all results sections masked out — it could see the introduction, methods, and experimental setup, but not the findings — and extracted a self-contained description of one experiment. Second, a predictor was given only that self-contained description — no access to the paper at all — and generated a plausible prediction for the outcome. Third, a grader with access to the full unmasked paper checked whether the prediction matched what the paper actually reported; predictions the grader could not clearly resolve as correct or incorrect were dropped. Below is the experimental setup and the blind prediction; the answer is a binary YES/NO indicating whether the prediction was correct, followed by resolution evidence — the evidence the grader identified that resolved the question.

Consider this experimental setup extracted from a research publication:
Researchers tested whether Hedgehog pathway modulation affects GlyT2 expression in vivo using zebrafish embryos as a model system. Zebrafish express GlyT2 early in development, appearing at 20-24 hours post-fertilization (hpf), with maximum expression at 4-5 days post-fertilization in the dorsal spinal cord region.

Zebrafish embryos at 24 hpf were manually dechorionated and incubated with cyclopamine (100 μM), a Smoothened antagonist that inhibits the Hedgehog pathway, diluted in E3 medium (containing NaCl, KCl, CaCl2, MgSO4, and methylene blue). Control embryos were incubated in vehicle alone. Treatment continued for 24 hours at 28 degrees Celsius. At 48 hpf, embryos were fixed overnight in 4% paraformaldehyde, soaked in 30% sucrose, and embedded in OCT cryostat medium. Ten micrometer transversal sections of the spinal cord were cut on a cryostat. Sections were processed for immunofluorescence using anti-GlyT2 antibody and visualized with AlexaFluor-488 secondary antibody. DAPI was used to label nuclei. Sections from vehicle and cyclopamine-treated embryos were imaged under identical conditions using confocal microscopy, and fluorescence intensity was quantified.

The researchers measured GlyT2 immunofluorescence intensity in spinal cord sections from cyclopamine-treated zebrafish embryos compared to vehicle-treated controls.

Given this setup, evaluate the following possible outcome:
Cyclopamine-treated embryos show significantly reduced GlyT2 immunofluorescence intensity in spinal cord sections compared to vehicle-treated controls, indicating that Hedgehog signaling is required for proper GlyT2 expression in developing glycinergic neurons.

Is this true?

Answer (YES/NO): NO